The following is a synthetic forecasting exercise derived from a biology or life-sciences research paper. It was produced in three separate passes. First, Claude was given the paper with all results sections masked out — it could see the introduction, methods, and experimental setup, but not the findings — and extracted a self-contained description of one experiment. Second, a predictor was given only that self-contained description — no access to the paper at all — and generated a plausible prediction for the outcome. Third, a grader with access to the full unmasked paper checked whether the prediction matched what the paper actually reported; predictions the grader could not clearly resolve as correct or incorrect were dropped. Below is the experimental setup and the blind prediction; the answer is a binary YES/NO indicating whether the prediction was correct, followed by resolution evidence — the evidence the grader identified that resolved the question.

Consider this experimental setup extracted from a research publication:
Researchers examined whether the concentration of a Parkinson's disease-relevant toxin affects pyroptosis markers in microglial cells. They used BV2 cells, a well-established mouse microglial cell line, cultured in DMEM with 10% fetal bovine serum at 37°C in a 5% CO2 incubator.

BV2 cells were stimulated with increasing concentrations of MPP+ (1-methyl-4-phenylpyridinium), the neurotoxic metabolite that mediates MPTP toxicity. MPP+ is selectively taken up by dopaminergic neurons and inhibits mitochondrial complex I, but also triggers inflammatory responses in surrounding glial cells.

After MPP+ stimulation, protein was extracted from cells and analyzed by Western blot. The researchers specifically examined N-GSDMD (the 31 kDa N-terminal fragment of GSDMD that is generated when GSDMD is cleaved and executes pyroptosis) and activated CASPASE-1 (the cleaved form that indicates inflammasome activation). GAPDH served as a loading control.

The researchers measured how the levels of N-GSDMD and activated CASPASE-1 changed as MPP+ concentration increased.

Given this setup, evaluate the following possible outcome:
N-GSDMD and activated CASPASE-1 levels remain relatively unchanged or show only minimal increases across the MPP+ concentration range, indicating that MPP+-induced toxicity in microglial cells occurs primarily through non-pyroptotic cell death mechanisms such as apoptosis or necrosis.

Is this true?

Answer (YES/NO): NO